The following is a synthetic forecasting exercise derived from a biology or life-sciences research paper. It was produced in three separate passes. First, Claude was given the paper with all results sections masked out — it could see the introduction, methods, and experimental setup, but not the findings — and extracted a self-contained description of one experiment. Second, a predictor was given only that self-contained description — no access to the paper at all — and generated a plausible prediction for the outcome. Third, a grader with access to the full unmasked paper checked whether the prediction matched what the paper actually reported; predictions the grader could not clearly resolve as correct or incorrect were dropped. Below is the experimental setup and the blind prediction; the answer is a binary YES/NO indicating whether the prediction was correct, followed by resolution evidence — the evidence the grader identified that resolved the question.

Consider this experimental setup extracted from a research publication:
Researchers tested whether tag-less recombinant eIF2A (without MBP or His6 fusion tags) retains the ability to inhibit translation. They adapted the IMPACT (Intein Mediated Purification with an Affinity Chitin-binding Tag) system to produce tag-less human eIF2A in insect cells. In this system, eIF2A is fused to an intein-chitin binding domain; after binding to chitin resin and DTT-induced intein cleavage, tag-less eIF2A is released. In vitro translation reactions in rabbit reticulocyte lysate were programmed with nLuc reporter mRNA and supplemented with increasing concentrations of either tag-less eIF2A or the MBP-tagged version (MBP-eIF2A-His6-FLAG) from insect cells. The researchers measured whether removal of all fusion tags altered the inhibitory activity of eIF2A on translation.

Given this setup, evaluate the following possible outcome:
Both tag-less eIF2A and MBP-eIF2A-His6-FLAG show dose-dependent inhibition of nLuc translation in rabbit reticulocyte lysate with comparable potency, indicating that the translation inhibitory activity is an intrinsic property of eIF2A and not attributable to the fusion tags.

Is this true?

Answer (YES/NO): YES